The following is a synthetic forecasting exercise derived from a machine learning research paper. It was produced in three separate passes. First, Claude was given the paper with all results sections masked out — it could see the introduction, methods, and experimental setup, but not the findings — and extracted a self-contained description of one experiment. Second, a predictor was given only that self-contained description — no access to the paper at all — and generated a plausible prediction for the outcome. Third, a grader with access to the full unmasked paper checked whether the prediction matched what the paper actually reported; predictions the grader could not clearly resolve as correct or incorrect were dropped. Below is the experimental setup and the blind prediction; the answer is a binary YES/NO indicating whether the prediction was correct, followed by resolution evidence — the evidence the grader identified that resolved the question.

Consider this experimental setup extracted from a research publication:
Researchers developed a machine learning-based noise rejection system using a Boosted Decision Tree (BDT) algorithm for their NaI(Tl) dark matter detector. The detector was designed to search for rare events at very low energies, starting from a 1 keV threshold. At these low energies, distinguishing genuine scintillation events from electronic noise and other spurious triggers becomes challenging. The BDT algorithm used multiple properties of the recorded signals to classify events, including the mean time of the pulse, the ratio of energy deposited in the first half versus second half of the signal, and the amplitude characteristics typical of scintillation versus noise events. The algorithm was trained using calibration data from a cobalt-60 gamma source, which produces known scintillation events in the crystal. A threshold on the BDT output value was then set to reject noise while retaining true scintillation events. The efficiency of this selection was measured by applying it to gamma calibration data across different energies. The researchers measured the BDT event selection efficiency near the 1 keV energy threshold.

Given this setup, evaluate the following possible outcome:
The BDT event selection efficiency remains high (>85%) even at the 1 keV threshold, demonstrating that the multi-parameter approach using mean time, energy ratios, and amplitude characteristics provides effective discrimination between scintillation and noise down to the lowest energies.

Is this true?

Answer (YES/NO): NO